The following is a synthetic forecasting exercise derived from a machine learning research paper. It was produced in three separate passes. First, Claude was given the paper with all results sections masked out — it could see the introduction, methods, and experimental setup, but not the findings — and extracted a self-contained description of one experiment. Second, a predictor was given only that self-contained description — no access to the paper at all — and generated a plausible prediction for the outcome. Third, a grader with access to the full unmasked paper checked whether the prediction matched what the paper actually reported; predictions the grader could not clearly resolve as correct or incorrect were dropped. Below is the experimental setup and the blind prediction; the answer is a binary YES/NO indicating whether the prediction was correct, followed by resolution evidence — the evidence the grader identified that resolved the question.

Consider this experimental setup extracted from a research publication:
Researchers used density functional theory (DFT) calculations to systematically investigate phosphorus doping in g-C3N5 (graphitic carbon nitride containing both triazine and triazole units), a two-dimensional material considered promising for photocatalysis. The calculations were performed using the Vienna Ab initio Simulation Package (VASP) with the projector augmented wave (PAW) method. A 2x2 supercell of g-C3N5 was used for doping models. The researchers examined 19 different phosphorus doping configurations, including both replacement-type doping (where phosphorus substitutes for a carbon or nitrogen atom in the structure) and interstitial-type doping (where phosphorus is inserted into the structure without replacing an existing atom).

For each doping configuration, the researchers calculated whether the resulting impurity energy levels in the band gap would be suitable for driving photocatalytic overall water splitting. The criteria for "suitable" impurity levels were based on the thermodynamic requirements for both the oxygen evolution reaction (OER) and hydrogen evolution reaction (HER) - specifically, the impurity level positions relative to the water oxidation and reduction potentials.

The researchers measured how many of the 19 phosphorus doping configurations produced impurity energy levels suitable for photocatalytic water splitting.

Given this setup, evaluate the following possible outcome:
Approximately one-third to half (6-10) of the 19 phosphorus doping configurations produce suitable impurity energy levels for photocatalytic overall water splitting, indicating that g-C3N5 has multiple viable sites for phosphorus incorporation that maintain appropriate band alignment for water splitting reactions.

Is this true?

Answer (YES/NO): NO